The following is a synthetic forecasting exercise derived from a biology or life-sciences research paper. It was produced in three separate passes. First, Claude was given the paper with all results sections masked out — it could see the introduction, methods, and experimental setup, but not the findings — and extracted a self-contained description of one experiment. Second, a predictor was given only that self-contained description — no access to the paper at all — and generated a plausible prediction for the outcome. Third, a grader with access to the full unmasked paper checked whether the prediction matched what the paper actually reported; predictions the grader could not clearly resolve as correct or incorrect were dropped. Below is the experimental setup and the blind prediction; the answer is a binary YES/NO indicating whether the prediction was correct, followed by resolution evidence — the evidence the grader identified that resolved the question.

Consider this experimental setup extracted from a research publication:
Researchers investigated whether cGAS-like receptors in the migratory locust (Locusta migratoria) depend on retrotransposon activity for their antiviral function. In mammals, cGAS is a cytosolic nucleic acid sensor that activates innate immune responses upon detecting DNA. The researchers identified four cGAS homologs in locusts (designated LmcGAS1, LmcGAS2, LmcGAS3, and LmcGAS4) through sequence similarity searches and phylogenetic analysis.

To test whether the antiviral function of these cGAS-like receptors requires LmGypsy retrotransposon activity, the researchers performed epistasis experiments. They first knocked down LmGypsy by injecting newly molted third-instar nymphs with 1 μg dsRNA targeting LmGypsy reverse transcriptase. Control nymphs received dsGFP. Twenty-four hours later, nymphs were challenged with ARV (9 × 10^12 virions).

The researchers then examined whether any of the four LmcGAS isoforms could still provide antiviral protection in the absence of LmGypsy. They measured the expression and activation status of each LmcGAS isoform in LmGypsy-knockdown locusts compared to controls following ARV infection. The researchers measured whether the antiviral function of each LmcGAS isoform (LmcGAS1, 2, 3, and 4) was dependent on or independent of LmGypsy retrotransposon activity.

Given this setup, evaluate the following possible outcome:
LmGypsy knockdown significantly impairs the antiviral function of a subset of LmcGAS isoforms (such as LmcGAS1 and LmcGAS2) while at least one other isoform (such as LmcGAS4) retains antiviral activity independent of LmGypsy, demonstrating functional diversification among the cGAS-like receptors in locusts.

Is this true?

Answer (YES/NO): NO